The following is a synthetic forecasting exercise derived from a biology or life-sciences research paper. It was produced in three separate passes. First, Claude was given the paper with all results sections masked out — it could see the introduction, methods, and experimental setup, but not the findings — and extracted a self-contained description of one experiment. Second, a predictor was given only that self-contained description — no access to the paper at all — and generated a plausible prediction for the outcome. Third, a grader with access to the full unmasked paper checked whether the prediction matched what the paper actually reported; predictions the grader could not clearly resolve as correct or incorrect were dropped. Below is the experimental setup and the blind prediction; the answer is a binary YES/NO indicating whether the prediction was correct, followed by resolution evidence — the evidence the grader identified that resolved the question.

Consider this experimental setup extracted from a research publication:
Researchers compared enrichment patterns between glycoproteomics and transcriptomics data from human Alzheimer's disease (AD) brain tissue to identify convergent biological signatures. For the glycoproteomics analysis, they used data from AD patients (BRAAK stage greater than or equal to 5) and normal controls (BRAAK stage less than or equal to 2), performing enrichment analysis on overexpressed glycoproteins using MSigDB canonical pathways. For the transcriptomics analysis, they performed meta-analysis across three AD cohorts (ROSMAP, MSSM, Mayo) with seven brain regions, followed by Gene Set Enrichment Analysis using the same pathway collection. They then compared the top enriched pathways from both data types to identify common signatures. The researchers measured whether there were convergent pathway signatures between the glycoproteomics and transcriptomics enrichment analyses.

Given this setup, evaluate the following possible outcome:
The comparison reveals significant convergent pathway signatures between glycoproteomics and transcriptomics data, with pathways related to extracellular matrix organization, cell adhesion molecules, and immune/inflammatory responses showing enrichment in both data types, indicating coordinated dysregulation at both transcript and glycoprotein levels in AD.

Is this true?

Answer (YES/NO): NO